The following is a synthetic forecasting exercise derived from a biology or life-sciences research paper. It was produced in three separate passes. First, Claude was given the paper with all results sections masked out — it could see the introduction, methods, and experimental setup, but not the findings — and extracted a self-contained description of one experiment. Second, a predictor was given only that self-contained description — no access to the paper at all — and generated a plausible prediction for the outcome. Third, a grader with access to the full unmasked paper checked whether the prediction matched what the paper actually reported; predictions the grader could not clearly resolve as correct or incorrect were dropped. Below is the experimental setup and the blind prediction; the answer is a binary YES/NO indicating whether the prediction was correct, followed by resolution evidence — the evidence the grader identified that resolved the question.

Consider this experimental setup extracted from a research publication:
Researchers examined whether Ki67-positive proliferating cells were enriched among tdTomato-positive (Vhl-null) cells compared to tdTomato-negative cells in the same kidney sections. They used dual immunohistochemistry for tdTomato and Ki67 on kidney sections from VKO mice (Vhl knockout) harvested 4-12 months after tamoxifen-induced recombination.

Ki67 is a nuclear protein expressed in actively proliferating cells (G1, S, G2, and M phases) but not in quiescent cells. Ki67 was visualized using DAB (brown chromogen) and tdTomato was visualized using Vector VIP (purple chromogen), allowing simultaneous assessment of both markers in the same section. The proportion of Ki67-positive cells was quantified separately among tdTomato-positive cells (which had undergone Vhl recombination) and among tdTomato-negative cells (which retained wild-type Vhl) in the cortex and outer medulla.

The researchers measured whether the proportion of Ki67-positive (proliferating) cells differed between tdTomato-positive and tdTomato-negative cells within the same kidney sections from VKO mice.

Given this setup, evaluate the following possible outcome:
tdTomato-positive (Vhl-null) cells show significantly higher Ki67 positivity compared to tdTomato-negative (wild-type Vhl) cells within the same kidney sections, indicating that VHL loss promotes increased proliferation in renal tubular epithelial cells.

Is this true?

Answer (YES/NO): YES